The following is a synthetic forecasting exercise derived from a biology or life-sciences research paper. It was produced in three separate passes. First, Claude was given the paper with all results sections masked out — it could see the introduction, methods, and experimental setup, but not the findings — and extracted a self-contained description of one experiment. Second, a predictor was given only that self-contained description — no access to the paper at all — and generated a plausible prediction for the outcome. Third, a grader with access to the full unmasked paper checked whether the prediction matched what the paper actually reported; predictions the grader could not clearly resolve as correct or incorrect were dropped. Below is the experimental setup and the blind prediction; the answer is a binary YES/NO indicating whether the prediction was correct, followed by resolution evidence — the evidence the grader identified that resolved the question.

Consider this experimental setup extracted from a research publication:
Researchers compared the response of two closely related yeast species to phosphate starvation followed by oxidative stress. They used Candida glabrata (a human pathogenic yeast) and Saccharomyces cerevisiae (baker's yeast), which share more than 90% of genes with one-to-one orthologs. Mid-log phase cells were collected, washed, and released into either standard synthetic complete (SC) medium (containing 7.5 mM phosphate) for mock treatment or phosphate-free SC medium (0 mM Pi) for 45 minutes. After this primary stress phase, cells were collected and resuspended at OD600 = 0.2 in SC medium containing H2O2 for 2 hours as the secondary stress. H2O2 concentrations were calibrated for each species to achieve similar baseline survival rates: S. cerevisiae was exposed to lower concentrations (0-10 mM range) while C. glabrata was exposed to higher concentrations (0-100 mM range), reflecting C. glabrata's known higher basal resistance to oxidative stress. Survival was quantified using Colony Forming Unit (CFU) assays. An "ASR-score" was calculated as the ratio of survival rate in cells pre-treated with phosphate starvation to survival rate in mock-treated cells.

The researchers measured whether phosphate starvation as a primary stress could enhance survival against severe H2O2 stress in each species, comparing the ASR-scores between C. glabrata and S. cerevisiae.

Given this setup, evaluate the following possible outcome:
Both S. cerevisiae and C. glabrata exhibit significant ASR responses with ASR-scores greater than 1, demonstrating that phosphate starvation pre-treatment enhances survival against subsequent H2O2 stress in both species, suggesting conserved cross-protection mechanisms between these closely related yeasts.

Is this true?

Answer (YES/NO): NO